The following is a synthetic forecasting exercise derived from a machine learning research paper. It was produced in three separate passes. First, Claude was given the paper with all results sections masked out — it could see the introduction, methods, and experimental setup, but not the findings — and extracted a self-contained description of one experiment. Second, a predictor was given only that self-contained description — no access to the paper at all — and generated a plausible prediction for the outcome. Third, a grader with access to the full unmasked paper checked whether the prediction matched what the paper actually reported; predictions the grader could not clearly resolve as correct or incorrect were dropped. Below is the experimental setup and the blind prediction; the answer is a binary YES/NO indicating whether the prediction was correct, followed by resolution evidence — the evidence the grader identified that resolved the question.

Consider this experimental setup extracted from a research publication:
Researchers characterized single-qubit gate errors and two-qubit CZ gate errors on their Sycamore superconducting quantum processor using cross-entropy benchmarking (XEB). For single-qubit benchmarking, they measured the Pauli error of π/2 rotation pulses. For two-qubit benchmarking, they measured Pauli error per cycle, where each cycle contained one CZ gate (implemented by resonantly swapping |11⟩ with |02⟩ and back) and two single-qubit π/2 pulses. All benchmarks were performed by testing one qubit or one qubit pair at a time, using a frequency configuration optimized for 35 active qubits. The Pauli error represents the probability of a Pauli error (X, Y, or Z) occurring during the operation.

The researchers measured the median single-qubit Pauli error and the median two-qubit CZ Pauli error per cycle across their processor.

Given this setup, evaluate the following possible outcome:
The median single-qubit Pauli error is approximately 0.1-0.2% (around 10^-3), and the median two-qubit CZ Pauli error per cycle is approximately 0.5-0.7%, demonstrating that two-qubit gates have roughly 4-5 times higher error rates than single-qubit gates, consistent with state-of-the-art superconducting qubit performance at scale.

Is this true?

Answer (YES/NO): NO